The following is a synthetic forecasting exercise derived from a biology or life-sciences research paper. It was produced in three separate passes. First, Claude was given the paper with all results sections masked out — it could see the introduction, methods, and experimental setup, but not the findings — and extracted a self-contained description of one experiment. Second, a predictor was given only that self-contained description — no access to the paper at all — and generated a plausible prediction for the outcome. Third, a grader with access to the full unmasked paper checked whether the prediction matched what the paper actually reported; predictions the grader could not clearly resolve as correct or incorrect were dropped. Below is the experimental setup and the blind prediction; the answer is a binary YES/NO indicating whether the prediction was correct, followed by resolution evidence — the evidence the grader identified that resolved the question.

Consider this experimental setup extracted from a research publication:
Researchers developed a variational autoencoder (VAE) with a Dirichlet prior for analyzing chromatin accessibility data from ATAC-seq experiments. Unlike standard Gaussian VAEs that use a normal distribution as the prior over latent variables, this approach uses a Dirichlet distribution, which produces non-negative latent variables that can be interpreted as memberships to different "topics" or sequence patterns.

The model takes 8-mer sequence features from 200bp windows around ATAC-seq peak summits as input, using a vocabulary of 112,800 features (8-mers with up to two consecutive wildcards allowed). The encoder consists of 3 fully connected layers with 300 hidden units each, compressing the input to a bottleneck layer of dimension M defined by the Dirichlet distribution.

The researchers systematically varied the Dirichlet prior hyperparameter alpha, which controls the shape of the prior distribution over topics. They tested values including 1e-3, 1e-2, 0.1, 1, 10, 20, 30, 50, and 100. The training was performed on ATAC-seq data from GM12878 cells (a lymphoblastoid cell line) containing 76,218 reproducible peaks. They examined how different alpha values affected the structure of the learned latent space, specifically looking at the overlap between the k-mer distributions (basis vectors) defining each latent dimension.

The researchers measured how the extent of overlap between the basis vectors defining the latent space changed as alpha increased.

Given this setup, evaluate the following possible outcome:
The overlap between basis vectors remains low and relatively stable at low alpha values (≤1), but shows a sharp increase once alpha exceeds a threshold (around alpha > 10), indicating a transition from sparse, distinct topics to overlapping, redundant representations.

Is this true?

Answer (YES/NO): NO